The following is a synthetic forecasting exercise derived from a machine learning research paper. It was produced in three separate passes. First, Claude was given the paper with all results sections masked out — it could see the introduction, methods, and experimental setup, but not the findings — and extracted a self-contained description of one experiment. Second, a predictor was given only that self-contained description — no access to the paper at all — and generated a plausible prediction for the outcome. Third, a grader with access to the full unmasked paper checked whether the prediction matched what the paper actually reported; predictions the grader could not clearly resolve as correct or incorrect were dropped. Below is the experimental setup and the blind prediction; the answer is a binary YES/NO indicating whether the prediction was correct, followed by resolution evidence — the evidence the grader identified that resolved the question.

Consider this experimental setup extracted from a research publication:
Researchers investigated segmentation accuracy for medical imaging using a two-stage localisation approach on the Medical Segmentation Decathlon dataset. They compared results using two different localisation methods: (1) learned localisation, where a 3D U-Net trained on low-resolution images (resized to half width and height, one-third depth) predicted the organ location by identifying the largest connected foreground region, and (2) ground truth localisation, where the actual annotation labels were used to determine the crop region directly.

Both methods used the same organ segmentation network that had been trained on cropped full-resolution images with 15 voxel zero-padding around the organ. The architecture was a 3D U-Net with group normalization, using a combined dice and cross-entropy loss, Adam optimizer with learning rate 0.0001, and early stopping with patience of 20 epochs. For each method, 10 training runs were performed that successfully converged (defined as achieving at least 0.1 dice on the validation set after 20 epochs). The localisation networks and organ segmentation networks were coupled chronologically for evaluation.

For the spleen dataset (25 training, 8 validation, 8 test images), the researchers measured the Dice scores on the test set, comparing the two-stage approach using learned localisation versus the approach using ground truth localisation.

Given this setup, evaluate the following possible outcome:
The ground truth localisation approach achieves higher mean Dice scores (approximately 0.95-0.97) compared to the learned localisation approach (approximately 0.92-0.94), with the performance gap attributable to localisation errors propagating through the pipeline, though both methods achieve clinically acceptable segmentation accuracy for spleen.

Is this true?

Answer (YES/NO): NO